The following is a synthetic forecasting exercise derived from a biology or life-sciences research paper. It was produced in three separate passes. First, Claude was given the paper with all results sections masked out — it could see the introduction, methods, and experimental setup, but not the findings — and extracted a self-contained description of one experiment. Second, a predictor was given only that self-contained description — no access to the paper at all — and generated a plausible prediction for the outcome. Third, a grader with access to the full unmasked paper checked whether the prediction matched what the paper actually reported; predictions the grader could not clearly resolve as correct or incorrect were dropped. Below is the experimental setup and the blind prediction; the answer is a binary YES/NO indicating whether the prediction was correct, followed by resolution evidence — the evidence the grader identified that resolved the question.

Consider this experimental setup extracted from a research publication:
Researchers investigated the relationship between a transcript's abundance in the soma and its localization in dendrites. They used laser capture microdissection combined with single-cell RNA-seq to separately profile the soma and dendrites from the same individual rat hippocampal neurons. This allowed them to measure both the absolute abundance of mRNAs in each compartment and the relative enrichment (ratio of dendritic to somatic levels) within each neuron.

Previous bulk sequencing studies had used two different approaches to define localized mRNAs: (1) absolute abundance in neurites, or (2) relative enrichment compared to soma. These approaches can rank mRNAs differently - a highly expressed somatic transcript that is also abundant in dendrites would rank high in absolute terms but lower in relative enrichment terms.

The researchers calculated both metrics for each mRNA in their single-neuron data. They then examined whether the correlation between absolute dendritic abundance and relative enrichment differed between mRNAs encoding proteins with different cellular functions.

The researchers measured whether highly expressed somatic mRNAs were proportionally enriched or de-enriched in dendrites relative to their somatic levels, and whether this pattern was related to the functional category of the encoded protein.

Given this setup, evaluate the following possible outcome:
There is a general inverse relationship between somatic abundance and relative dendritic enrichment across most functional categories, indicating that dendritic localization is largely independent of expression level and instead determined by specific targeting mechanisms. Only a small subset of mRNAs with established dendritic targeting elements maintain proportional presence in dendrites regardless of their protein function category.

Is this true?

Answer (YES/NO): NO